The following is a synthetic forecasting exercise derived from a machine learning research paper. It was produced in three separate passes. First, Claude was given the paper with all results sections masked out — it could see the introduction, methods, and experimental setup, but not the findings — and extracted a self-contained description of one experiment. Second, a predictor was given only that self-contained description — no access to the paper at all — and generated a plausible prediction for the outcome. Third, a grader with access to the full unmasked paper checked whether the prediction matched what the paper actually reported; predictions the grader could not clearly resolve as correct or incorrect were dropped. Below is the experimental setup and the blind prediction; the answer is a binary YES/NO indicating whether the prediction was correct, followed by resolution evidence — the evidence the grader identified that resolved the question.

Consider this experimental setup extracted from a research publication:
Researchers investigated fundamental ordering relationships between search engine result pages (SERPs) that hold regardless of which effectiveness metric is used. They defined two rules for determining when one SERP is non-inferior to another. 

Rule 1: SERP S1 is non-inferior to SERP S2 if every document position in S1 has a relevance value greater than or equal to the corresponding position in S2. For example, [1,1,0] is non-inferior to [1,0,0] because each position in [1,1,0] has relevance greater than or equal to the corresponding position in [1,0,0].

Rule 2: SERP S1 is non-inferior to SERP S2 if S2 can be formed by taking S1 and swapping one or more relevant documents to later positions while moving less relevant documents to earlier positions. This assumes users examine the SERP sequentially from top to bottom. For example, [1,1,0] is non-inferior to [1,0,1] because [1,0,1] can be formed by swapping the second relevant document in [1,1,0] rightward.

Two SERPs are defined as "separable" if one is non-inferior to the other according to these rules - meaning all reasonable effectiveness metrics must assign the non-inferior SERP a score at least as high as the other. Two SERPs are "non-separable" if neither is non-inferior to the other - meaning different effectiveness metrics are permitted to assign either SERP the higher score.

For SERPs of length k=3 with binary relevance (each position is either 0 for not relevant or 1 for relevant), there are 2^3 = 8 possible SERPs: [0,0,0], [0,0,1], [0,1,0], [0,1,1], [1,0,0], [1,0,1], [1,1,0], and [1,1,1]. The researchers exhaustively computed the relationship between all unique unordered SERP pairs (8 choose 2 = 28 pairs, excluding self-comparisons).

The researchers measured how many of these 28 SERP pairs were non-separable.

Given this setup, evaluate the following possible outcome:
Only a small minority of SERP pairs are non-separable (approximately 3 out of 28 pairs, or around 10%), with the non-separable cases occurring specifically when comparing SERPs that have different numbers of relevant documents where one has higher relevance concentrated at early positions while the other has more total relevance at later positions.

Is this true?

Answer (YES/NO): NO